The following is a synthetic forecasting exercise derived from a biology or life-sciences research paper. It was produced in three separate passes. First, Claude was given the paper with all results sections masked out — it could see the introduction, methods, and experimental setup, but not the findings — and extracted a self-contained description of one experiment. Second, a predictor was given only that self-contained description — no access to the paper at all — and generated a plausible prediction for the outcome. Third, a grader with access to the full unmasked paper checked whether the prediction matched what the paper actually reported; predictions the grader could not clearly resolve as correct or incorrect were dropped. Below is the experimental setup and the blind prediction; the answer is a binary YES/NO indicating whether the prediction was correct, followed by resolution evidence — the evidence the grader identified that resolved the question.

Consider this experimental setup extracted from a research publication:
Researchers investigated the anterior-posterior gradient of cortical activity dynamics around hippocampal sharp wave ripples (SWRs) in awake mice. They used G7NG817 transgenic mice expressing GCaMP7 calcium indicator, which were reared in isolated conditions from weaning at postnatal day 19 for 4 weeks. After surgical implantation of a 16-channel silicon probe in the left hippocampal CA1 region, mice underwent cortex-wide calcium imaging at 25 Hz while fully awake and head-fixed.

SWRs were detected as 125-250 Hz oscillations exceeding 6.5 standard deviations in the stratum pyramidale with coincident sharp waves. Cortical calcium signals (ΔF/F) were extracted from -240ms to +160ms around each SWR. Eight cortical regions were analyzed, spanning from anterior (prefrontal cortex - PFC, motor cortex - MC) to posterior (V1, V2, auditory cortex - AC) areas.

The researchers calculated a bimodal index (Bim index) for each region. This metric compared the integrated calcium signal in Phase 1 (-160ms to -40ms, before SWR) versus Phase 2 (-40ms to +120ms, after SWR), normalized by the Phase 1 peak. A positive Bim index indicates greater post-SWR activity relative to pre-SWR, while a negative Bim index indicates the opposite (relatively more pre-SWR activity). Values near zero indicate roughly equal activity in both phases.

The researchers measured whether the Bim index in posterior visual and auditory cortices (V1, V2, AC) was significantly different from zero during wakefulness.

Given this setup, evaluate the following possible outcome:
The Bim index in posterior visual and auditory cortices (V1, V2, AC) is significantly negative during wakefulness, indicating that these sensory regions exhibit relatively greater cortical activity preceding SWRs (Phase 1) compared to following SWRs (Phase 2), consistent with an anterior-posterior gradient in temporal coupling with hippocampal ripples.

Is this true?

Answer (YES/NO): YES